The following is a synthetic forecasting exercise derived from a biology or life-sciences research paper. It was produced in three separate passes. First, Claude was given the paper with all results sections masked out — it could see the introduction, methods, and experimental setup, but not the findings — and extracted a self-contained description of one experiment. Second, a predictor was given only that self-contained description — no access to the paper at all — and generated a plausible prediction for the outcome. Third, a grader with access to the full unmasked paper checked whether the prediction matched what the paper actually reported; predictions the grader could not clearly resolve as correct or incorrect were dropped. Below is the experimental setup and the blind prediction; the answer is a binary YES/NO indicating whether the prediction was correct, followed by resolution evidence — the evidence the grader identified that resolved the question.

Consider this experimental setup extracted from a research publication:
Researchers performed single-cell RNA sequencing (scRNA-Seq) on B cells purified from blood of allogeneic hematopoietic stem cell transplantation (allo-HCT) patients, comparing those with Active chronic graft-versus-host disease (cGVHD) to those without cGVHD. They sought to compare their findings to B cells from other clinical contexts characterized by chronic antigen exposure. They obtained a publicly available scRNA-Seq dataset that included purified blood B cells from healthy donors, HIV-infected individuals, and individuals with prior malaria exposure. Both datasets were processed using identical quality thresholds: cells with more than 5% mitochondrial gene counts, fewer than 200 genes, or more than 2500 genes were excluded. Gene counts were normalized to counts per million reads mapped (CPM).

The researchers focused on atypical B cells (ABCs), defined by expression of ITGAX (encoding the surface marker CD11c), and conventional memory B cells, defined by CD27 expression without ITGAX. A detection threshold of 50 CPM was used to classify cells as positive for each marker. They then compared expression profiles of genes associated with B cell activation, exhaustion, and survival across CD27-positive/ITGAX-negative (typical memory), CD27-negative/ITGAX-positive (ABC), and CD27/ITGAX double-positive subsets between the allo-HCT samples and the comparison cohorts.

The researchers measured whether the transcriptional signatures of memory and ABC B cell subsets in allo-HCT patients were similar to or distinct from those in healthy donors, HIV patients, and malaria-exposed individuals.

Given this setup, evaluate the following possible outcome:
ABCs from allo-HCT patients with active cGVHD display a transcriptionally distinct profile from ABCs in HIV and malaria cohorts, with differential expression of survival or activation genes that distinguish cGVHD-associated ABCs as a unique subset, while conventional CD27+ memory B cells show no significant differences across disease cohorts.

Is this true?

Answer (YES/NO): NO